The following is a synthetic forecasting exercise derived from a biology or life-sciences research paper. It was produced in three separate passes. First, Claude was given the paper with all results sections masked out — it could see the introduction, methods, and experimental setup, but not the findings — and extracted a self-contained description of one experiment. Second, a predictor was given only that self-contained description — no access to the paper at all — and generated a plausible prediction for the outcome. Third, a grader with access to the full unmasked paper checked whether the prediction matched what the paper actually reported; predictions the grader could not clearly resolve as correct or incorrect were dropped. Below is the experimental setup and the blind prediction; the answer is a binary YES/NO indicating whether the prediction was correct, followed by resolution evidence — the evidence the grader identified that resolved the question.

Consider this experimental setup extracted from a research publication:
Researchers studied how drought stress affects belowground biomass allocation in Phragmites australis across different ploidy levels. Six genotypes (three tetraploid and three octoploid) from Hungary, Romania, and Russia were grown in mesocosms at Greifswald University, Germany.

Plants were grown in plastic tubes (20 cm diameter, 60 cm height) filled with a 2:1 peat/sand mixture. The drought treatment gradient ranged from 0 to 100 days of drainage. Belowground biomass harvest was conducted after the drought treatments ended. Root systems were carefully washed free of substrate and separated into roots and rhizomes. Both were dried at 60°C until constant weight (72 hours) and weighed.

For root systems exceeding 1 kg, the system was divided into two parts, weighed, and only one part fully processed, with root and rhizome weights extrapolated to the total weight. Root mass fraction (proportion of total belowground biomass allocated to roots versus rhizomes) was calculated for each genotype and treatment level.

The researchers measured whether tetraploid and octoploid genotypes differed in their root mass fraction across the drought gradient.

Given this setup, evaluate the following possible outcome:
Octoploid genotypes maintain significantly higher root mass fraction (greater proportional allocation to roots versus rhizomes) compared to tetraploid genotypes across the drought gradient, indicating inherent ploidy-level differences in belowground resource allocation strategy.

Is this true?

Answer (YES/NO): NO